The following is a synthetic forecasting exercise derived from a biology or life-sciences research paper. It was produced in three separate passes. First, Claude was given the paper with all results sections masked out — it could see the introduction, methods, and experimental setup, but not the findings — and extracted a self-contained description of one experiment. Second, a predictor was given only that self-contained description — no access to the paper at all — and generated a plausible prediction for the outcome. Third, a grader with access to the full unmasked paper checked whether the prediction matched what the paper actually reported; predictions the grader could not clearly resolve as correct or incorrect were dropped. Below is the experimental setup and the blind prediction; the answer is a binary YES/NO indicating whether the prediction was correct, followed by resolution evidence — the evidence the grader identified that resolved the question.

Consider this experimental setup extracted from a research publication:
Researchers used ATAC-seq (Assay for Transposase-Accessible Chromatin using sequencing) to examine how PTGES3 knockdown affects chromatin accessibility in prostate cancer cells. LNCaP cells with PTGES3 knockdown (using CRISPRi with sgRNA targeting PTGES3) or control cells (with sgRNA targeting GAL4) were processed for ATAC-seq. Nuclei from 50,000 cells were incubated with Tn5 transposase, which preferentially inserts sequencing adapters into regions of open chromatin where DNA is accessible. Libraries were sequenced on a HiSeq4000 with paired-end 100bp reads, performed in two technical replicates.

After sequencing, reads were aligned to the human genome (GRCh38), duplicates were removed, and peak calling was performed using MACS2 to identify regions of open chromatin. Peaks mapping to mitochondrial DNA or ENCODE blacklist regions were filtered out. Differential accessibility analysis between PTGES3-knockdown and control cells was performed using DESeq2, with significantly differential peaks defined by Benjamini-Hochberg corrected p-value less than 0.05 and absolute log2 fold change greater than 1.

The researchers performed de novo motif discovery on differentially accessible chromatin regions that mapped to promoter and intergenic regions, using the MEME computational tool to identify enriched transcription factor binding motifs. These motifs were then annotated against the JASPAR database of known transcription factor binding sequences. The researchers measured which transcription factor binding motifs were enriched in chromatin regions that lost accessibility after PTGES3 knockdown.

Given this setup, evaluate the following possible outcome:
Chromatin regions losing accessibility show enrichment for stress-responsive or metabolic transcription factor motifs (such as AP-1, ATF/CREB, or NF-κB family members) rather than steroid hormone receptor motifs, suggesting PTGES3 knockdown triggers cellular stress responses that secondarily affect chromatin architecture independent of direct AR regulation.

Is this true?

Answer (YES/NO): NO